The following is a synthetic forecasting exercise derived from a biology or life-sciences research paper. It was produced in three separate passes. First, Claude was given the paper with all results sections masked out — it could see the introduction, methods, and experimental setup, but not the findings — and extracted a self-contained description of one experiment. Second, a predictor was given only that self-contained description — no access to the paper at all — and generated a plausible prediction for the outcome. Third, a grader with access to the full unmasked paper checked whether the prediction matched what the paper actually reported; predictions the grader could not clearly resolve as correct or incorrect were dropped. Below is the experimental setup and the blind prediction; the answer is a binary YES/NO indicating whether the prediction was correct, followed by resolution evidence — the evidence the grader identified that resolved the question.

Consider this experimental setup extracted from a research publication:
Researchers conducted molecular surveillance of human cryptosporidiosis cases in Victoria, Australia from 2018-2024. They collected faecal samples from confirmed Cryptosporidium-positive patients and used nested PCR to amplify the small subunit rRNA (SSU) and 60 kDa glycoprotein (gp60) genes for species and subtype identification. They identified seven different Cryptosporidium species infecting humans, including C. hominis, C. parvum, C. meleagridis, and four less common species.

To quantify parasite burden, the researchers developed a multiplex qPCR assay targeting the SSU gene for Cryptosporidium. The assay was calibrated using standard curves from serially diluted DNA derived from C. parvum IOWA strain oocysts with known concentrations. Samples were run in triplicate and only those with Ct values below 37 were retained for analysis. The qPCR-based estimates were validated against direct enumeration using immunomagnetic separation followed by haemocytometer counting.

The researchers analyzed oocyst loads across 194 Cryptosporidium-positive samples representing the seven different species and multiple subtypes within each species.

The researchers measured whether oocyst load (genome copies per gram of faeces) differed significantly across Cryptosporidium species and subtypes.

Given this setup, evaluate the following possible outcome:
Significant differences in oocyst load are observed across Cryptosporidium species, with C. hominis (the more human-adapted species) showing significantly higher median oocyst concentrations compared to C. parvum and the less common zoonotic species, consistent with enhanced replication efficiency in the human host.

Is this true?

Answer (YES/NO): NO